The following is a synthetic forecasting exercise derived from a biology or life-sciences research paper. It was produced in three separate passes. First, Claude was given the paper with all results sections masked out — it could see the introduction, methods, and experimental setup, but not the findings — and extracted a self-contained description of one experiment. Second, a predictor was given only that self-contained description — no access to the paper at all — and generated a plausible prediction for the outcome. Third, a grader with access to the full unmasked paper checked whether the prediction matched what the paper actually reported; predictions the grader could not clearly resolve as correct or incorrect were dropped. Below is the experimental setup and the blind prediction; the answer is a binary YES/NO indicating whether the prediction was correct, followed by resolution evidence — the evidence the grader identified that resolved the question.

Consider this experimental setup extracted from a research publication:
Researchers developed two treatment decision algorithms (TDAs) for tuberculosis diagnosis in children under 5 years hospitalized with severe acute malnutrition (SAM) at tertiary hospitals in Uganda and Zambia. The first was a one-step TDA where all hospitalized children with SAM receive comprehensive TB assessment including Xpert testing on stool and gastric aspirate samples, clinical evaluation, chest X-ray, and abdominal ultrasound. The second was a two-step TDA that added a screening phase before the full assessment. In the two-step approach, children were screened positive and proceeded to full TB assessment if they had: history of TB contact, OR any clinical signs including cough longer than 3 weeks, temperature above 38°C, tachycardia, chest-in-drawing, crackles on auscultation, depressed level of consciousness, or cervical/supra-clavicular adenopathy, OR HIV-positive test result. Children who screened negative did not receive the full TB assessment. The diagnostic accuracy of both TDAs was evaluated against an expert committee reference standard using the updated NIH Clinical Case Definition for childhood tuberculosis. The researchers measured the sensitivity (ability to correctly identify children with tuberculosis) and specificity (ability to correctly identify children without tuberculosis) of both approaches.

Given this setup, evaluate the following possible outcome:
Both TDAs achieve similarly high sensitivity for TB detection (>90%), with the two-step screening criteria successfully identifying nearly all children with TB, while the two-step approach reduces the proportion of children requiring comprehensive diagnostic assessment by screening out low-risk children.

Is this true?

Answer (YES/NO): NO